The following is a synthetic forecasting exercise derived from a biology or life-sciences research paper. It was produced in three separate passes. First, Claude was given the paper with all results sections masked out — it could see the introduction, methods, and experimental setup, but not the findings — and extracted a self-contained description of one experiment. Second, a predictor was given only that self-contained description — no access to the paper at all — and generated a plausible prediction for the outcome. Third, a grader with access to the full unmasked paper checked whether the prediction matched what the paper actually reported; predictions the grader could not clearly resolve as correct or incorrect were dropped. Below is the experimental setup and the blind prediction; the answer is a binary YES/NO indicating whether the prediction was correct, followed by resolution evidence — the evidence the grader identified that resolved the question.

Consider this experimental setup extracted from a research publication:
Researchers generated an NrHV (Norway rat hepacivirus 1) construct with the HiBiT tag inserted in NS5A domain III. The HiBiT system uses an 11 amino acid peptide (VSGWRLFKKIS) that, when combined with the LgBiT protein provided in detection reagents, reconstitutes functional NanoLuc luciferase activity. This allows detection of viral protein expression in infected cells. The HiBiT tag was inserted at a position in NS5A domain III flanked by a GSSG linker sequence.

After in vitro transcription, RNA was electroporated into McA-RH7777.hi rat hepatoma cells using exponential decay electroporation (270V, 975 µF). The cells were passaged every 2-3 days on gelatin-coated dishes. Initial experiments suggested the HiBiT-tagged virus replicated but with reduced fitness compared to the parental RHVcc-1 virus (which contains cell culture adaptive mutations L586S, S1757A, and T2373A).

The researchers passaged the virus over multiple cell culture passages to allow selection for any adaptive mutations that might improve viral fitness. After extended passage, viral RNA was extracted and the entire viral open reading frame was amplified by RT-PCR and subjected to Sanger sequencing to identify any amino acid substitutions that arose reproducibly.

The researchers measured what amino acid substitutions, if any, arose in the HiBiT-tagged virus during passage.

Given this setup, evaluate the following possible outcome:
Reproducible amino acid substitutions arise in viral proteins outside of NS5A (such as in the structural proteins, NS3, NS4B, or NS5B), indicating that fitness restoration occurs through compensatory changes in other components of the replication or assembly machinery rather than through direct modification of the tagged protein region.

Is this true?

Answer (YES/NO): NO